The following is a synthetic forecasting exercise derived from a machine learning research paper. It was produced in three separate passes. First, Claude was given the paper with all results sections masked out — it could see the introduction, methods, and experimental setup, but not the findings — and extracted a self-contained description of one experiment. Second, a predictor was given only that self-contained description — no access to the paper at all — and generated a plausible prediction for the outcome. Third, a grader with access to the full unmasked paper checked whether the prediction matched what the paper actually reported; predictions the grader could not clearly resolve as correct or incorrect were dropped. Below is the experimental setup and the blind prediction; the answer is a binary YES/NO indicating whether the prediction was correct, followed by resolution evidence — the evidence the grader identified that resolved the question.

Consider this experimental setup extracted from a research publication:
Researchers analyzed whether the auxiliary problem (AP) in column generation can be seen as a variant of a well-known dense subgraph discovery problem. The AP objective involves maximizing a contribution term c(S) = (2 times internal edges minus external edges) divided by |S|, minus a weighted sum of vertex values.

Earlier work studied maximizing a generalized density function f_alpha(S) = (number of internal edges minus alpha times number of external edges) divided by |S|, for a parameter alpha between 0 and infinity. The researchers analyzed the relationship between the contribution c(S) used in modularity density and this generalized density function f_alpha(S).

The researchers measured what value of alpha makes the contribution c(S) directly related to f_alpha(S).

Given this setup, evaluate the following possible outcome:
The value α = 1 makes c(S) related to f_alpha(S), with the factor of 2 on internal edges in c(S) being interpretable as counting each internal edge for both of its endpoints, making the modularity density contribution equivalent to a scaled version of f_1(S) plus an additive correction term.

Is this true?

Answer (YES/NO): NO